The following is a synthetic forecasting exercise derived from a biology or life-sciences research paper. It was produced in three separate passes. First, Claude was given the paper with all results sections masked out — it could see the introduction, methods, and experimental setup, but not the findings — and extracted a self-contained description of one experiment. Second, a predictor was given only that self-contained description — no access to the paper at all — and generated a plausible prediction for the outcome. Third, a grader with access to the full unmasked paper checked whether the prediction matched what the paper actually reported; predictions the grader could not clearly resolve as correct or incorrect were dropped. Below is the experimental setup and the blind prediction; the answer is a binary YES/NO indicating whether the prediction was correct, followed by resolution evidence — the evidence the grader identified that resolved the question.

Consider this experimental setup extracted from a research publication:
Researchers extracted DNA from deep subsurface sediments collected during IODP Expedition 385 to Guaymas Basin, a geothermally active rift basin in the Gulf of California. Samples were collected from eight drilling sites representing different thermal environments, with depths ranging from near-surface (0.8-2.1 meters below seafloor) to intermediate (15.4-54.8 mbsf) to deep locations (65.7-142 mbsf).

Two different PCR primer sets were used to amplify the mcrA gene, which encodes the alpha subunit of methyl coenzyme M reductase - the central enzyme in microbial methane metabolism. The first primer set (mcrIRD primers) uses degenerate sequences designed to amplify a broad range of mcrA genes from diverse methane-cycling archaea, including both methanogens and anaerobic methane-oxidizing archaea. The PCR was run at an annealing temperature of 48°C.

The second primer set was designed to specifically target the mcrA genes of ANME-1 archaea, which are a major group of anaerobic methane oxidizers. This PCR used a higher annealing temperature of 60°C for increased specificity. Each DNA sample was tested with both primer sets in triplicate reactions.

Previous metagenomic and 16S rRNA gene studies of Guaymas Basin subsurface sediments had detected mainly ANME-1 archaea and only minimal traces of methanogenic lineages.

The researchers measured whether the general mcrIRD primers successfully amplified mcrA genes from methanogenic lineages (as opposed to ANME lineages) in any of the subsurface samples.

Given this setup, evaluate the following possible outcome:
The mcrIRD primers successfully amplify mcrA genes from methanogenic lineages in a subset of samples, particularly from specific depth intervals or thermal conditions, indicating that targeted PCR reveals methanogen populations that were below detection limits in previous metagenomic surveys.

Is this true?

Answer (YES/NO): YES